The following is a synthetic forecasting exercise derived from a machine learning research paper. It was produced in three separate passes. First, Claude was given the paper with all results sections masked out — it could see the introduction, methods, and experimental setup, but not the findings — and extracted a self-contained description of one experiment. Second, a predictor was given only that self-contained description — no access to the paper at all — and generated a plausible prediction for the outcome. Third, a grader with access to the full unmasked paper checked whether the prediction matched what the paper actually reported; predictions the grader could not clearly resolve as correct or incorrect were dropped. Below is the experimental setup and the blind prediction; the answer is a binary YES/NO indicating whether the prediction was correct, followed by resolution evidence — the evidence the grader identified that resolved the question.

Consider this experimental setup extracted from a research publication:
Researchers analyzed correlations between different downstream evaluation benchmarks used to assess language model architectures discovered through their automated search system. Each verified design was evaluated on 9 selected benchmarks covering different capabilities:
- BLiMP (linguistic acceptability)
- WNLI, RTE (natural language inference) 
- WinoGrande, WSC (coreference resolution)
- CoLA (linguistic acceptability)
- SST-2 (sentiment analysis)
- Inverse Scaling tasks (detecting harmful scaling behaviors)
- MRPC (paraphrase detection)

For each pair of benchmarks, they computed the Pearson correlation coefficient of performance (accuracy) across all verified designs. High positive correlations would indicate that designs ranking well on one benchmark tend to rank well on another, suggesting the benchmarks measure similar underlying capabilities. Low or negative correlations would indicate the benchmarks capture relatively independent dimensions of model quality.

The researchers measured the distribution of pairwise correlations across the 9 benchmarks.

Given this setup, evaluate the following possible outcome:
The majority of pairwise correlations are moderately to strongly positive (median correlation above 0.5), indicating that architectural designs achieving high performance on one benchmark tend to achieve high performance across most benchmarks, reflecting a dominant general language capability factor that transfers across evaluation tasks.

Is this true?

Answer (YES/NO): NO